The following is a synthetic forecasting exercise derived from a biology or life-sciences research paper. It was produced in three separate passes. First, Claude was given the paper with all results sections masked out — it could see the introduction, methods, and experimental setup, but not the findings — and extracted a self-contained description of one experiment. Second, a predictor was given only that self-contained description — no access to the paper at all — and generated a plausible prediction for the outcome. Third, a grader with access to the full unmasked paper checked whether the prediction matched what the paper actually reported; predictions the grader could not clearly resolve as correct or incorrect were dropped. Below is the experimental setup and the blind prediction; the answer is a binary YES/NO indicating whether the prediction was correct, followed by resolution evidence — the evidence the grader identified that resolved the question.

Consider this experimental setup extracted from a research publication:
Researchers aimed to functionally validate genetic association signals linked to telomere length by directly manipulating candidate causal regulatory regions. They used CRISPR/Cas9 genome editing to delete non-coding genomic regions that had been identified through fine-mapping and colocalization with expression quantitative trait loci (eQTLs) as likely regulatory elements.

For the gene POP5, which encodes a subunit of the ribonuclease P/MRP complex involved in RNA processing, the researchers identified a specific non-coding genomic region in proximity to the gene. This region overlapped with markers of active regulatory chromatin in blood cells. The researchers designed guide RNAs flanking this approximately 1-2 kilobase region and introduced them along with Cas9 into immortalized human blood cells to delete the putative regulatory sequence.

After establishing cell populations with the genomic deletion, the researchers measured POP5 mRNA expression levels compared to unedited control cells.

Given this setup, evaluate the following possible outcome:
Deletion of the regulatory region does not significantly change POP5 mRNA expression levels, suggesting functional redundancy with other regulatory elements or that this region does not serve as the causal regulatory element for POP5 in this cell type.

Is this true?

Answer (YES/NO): NO